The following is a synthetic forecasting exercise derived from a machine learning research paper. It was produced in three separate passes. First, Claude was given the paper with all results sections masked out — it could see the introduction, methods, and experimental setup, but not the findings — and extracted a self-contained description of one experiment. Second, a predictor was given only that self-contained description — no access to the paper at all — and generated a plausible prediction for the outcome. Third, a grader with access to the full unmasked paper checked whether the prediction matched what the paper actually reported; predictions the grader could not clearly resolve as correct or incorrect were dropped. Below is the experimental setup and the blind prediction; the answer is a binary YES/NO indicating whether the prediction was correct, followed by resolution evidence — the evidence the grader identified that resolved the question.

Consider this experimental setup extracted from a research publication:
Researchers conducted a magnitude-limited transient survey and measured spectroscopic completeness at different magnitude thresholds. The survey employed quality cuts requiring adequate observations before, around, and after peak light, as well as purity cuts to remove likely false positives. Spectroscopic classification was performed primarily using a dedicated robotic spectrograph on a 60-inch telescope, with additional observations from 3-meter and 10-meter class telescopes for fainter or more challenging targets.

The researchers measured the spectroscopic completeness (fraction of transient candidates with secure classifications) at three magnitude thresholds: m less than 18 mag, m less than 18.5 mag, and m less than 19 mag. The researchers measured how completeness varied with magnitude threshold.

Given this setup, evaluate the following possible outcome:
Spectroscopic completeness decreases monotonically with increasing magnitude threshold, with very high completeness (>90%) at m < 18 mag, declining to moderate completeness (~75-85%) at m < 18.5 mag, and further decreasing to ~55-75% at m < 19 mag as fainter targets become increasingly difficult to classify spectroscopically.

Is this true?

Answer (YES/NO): NO